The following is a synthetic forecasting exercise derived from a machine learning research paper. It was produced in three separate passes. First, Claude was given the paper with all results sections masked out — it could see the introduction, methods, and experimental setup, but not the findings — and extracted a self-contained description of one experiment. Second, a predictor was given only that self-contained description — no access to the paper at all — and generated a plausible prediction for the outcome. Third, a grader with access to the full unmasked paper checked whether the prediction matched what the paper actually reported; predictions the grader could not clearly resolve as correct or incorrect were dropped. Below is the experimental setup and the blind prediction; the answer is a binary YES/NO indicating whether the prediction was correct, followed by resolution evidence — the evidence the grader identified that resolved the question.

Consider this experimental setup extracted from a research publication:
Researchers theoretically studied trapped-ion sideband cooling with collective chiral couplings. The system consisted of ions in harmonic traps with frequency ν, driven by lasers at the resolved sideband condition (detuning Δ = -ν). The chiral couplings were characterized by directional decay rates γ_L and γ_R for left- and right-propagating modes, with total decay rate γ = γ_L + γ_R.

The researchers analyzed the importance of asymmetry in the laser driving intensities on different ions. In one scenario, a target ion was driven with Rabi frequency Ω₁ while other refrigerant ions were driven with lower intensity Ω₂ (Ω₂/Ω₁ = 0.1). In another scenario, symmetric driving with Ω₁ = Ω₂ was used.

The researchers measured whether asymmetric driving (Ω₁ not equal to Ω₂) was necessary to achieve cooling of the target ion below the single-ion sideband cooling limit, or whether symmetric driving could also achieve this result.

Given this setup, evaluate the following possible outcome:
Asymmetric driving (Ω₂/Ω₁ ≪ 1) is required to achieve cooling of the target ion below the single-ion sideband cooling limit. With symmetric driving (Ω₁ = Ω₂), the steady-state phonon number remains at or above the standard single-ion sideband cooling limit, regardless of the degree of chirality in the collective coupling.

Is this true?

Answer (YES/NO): YES